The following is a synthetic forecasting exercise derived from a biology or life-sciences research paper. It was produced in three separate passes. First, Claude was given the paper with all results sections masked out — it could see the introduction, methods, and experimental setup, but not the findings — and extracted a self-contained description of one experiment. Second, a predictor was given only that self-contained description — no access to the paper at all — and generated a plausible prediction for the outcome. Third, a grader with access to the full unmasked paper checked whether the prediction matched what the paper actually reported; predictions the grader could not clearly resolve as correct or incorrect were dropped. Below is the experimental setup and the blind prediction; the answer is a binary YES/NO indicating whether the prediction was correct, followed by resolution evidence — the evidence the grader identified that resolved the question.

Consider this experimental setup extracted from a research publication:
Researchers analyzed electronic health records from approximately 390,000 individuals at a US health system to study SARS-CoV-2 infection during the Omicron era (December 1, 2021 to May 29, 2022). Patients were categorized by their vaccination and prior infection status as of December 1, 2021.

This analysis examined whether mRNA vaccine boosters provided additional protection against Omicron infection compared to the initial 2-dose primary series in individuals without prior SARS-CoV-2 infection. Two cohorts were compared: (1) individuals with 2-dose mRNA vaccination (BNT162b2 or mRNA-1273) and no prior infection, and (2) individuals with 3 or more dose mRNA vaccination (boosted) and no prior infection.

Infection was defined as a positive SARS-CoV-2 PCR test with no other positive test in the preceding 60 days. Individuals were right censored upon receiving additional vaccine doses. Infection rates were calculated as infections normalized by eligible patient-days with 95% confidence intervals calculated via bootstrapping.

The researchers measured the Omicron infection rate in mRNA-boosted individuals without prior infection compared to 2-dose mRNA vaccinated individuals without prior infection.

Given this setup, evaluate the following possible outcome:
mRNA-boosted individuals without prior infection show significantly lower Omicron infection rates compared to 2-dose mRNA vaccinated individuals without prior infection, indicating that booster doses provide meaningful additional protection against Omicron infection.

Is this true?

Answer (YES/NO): YES